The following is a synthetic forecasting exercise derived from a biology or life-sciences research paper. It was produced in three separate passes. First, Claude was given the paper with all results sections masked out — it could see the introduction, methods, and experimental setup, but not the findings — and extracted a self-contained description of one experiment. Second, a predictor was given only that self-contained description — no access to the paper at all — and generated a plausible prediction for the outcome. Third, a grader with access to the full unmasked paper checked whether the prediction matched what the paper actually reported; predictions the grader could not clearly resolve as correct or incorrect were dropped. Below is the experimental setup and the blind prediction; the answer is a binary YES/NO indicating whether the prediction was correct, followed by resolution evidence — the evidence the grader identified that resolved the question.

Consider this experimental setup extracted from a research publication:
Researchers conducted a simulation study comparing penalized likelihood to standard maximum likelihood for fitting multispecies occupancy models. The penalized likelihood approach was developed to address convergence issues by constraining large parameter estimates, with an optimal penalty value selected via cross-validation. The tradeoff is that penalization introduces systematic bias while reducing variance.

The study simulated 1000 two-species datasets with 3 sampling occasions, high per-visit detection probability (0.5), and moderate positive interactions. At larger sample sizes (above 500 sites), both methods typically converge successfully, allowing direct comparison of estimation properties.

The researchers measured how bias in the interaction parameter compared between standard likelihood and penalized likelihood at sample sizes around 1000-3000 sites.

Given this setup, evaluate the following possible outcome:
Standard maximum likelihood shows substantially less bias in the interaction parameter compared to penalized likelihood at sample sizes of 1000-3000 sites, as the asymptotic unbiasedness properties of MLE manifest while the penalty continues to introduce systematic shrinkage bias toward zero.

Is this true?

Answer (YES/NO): YES